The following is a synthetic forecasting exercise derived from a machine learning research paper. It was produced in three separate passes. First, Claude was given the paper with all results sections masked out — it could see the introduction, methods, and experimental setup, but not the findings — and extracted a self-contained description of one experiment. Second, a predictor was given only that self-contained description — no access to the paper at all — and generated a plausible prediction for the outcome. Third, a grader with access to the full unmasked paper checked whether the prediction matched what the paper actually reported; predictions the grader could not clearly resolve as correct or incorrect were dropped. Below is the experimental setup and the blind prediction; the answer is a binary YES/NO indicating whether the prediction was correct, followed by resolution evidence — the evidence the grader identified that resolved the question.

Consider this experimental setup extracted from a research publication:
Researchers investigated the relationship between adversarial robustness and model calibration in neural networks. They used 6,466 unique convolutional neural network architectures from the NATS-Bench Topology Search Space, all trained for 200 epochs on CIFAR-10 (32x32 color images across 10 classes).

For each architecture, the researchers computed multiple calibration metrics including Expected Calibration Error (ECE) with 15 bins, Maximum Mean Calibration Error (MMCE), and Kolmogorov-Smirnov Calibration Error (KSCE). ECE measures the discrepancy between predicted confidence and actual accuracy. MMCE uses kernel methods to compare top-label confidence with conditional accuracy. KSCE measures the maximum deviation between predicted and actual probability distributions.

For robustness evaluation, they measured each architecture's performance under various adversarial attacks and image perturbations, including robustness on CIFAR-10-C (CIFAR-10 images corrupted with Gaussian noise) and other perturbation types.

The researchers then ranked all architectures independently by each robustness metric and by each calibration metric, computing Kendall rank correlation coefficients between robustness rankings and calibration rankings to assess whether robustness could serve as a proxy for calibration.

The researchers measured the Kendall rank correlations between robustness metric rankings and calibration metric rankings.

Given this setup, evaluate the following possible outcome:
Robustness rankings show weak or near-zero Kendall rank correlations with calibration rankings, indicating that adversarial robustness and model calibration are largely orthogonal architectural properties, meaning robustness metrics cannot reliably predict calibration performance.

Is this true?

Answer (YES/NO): NO